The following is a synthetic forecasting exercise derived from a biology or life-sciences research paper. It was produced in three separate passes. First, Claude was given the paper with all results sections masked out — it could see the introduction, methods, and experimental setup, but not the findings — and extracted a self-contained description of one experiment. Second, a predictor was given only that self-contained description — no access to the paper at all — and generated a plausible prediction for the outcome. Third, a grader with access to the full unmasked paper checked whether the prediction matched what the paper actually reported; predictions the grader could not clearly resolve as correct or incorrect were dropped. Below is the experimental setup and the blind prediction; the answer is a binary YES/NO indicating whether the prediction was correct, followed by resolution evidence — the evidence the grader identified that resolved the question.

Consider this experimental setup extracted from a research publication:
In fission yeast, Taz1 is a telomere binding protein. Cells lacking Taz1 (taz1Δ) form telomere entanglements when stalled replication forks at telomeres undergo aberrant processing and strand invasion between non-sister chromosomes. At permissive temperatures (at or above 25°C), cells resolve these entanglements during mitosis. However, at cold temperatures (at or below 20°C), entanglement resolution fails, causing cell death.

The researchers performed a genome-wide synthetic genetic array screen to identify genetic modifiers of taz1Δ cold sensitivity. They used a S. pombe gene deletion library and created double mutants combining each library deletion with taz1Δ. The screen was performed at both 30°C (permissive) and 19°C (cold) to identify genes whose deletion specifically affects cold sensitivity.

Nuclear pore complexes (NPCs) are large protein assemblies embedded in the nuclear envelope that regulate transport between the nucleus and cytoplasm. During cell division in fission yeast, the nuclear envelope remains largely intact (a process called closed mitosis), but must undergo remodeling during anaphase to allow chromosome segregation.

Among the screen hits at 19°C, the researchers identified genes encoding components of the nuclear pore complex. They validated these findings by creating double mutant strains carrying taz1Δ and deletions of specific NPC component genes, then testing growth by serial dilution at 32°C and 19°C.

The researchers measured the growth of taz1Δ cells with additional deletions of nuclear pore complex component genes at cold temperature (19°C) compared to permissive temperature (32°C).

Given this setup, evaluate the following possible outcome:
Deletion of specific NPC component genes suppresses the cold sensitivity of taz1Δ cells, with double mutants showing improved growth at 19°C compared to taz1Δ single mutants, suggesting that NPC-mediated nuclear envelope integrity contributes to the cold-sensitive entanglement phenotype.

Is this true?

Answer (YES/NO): YES